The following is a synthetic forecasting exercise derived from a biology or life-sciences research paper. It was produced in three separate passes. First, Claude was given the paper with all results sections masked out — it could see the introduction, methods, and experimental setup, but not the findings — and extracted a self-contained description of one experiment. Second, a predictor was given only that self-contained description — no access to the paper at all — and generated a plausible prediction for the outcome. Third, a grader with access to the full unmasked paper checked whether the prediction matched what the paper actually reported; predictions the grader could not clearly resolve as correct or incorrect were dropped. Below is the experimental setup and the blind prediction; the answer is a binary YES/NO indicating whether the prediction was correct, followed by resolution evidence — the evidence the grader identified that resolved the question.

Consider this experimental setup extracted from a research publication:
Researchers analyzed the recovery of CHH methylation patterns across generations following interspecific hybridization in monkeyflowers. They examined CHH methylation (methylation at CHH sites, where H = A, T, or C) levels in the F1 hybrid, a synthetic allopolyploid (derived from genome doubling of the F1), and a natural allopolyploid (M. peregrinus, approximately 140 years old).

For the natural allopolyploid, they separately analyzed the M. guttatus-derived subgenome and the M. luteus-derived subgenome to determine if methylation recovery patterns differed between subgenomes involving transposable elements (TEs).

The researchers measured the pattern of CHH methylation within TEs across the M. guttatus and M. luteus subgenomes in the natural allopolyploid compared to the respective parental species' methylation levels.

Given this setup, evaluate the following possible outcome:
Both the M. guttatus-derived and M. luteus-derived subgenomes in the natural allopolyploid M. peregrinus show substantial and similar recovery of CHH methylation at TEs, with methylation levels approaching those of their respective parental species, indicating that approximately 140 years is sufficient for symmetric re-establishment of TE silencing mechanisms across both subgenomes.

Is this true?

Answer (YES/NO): NO